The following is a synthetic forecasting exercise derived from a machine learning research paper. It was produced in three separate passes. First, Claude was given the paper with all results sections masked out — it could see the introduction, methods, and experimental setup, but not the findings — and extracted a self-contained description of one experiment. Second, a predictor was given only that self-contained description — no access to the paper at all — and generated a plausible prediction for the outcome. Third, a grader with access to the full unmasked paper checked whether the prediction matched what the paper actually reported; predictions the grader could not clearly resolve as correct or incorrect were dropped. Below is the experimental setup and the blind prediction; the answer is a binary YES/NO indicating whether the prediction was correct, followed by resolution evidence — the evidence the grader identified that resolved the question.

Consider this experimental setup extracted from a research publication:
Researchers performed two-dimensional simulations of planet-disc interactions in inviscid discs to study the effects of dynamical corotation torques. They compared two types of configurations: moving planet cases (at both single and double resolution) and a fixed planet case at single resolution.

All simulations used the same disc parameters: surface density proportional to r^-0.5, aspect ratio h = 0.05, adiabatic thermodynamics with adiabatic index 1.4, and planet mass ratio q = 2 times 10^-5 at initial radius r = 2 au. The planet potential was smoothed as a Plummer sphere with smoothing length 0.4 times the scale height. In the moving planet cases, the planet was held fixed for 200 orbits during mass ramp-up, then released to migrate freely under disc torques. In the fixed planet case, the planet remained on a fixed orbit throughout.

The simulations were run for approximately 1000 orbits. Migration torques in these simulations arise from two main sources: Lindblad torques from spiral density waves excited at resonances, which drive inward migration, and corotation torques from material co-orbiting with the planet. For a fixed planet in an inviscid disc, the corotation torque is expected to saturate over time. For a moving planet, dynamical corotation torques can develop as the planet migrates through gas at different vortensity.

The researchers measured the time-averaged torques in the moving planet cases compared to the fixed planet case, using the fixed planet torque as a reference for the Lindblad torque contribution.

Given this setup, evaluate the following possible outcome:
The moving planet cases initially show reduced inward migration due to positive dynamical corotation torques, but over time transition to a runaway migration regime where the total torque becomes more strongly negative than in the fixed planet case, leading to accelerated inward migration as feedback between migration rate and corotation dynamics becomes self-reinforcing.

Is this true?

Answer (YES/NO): NO